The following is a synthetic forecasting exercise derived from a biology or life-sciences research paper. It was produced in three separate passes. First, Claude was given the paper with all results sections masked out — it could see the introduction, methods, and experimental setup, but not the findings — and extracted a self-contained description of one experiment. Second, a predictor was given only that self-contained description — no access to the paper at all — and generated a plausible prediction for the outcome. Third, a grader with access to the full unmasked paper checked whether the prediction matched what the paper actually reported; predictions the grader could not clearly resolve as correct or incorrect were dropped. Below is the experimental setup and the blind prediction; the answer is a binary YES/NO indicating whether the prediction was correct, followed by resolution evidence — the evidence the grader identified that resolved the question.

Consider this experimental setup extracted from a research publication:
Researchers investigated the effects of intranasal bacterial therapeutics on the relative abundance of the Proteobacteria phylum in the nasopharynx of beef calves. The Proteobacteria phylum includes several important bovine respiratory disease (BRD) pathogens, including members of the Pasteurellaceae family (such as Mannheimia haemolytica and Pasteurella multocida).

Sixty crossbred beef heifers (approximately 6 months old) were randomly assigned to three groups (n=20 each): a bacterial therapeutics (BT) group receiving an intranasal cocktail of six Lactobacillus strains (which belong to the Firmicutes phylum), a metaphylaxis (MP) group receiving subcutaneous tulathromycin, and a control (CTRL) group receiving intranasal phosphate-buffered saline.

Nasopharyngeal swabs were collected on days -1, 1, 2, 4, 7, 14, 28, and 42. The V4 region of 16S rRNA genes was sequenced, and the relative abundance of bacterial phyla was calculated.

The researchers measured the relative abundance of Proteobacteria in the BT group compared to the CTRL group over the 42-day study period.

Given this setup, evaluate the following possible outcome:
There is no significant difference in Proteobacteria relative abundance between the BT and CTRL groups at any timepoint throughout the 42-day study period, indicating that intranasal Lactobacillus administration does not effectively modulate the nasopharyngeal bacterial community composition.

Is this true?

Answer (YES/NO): NO